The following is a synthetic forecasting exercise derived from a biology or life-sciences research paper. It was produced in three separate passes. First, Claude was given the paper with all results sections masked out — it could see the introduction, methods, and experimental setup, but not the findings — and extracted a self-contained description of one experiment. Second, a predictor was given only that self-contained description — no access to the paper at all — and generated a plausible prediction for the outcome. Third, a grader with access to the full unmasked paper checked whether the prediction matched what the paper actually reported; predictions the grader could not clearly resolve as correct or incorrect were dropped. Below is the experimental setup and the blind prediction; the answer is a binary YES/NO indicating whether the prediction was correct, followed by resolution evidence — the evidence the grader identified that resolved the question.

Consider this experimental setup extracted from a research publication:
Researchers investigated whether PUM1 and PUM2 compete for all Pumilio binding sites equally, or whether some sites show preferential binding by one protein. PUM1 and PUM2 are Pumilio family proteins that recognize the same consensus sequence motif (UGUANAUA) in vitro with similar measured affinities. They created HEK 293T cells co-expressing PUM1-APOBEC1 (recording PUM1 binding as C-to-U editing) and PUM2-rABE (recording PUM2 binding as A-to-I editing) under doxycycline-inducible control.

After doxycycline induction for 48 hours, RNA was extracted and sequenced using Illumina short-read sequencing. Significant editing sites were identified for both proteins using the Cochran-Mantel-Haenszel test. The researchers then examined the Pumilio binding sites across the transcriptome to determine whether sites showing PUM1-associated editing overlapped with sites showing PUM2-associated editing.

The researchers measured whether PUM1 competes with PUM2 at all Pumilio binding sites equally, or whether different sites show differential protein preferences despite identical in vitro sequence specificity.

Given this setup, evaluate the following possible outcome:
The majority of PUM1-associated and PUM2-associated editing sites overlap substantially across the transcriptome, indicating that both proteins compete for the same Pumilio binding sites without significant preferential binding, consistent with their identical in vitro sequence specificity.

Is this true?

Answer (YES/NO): NO